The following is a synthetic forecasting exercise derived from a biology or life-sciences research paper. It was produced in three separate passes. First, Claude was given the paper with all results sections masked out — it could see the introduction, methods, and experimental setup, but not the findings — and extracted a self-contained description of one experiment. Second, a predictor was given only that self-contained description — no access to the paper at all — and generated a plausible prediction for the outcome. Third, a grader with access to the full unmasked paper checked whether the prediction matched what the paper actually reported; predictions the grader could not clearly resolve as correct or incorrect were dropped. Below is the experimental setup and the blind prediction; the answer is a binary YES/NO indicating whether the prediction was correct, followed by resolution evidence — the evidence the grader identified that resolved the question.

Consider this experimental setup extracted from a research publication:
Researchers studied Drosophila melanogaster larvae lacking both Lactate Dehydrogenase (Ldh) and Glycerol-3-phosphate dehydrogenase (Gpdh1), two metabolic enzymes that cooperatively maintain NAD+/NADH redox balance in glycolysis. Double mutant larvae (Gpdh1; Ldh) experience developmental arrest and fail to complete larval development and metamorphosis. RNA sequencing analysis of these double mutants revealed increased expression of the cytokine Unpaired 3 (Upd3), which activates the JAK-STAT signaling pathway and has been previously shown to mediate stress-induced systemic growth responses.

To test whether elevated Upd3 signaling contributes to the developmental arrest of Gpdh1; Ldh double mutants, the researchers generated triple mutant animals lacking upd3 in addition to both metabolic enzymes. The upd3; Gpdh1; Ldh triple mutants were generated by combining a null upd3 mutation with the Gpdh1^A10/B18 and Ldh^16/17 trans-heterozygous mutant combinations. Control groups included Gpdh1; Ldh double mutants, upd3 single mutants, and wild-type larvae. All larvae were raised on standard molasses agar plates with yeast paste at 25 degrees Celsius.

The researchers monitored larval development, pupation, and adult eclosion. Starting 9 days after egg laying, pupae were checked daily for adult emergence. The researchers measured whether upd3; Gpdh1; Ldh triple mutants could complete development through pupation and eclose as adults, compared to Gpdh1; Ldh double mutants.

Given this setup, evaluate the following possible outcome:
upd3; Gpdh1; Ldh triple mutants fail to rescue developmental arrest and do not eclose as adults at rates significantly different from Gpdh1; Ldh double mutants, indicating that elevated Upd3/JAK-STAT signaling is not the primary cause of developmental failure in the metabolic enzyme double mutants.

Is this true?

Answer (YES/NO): NO